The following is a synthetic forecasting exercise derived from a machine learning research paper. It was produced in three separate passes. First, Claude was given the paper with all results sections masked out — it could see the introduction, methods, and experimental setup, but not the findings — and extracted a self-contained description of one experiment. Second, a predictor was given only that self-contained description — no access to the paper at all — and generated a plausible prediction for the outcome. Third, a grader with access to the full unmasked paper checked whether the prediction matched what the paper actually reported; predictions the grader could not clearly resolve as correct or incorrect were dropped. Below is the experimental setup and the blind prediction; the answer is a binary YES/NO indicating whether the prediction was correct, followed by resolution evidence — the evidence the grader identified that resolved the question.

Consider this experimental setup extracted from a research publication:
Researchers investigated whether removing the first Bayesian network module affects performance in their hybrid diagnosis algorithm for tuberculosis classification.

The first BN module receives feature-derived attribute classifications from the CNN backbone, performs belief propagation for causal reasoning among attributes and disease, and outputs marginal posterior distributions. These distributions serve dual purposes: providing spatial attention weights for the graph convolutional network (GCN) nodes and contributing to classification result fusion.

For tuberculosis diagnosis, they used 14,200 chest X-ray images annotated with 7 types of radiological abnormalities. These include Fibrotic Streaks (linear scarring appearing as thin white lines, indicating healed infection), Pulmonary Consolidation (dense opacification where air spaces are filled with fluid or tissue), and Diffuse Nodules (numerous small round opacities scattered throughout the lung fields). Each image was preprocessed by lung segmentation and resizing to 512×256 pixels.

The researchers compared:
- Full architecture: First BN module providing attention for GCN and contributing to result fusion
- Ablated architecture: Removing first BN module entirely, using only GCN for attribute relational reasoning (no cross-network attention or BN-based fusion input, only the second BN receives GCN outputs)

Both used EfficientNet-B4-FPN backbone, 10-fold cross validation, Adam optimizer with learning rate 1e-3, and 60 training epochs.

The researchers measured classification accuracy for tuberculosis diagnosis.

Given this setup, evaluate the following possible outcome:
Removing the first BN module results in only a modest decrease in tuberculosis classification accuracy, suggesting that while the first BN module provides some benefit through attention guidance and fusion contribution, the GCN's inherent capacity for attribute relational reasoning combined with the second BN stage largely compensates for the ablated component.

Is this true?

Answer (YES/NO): NO